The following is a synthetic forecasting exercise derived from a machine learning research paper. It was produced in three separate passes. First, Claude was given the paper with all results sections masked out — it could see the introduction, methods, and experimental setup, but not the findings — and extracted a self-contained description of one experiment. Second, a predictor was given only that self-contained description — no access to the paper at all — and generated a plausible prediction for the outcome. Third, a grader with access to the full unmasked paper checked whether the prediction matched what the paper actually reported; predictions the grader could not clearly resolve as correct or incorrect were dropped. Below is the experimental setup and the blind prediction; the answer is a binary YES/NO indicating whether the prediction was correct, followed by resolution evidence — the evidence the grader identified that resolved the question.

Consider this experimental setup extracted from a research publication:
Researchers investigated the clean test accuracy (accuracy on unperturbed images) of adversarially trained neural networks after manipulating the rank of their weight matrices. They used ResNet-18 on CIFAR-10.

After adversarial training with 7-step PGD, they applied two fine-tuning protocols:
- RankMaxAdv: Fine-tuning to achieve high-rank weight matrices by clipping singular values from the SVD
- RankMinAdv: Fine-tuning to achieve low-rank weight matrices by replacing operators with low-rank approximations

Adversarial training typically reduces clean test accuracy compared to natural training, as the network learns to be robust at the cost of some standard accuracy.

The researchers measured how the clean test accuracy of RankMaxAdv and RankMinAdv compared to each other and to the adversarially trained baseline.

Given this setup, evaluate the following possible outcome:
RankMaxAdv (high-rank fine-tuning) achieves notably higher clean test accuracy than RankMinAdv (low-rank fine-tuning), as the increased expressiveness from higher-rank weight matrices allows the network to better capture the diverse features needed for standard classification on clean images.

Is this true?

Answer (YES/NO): NO